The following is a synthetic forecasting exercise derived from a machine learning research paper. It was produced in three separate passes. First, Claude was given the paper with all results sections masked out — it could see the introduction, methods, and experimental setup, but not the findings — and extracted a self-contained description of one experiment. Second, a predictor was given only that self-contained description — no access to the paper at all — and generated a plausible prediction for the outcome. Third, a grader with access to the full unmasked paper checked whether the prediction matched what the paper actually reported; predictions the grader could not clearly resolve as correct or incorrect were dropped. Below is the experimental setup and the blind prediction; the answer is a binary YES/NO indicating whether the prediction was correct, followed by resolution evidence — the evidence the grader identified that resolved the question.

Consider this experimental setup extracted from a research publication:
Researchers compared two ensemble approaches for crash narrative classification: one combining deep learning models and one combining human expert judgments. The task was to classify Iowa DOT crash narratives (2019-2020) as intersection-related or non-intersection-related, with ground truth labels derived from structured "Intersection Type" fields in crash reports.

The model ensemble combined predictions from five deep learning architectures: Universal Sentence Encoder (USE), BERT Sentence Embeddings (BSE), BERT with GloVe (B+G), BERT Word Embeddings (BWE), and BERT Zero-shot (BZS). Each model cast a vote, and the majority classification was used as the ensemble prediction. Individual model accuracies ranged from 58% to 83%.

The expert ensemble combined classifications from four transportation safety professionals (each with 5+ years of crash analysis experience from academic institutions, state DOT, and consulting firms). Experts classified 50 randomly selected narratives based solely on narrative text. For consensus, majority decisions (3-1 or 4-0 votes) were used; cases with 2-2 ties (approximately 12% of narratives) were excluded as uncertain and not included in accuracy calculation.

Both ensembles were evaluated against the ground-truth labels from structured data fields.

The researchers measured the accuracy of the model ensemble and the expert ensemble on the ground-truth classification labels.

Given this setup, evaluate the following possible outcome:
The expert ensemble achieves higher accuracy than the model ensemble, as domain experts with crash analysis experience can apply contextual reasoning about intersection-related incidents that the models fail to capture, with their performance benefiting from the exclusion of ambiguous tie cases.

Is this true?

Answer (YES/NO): NO